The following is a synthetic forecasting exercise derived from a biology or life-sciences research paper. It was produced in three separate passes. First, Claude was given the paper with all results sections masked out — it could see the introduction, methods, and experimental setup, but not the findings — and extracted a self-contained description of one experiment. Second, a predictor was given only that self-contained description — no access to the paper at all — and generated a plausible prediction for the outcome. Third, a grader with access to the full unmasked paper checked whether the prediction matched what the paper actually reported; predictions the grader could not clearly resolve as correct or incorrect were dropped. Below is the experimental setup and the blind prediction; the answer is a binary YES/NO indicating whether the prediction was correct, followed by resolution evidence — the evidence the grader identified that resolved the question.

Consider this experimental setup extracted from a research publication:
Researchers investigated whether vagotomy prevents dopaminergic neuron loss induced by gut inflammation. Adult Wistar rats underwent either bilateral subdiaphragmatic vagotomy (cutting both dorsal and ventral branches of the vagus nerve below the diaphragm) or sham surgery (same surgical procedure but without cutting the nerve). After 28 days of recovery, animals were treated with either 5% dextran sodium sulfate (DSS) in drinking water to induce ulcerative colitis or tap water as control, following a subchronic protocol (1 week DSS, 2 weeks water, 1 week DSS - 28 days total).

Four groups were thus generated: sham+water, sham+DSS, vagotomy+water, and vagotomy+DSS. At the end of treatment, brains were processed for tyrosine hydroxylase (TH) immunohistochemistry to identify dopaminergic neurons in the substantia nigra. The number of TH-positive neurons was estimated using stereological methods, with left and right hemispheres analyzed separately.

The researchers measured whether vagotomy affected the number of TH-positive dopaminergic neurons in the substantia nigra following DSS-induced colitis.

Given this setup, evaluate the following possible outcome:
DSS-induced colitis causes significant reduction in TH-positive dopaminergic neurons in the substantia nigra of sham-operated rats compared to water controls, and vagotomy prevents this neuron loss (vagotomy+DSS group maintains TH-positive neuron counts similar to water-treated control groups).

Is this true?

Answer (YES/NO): YES